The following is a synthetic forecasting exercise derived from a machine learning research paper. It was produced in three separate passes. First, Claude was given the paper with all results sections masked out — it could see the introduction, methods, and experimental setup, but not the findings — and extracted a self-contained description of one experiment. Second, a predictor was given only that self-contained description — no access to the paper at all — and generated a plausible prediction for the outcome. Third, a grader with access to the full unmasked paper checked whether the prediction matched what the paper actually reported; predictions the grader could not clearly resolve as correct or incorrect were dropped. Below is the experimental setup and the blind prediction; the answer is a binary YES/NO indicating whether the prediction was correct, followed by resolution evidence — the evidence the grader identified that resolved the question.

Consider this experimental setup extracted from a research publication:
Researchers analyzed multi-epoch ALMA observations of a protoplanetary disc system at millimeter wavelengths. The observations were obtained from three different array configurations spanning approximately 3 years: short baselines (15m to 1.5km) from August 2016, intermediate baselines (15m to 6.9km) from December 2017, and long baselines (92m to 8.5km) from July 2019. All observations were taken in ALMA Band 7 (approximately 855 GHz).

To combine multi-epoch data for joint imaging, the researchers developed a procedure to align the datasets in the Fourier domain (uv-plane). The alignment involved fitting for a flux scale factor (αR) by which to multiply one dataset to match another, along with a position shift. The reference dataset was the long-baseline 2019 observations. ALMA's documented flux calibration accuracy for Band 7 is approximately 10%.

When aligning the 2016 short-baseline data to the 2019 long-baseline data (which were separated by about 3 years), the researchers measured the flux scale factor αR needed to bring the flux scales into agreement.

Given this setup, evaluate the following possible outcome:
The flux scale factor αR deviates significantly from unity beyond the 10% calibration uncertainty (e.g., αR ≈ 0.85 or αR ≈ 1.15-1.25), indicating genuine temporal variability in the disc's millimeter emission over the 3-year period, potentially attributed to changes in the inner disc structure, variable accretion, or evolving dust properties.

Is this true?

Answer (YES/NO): NO